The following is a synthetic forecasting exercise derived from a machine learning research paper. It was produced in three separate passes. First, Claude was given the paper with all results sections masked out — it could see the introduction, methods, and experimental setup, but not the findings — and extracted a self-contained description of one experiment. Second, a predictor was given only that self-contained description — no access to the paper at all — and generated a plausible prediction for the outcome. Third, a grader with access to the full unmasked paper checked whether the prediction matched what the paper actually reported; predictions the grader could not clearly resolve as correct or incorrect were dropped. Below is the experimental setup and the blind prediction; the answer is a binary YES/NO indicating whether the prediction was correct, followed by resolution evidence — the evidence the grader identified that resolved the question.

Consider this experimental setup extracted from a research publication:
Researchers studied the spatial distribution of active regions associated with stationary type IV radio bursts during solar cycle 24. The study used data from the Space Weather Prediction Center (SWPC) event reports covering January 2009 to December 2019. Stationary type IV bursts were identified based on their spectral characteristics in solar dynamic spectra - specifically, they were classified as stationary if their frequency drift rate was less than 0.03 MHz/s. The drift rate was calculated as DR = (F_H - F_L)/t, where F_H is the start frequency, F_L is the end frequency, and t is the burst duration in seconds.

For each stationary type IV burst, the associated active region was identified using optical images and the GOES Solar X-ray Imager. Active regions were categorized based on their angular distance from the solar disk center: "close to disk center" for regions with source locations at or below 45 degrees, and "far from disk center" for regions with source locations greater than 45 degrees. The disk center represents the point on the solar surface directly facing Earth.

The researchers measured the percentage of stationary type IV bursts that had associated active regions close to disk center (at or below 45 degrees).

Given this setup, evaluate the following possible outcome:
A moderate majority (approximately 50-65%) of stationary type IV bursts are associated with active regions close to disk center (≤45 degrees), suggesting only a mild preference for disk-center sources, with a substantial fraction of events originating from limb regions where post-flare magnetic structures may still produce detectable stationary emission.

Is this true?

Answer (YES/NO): NO